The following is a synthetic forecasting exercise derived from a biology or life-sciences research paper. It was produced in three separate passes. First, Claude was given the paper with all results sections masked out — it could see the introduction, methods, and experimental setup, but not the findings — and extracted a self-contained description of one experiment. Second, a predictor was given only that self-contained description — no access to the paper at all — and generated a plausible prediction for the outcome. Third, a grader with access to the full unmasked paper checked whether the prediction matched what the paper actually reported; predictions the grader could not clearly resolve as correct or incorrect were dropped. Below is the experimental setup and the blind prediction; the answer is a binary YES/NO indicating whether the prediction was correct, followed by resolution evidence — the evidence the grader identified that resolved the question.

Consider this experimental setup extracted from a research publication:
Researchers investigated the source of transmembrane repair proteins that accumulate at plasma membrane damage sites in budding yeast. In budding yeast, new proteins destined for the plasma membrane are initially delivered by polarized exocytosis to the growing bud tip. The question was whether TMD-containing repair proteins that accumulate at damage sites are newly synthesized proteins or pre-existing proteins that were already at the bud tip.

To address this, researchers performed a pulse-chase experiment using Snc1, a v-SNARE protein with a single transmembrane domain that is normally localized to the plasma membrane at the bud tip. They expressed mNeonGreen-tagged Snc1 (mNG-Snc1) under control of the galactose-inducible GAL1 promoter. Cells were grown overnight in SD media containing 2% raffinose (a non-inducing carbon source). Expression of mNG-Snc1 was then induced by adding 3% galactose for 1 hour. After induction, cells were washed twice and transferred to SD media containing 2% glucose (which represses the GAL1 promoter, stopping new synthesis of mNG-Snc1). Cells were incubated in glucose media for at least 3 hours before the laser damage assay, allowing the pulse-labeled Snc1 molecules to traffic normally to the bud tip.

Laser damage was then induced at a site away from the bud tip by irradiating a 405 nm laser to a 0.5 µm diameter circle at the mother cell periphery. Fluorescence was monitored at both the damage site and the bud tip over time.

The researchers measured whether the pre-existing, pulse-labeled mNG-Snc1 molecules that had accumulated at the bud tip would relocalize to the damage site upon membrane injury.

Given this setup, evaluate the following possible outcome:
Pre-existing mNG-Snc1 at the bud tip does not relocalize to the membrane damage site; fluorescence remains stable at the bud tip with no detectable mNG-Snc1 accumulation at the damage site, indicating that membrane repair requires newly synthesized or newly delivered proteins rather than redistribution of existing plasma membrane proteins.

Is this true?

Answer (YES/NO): NO